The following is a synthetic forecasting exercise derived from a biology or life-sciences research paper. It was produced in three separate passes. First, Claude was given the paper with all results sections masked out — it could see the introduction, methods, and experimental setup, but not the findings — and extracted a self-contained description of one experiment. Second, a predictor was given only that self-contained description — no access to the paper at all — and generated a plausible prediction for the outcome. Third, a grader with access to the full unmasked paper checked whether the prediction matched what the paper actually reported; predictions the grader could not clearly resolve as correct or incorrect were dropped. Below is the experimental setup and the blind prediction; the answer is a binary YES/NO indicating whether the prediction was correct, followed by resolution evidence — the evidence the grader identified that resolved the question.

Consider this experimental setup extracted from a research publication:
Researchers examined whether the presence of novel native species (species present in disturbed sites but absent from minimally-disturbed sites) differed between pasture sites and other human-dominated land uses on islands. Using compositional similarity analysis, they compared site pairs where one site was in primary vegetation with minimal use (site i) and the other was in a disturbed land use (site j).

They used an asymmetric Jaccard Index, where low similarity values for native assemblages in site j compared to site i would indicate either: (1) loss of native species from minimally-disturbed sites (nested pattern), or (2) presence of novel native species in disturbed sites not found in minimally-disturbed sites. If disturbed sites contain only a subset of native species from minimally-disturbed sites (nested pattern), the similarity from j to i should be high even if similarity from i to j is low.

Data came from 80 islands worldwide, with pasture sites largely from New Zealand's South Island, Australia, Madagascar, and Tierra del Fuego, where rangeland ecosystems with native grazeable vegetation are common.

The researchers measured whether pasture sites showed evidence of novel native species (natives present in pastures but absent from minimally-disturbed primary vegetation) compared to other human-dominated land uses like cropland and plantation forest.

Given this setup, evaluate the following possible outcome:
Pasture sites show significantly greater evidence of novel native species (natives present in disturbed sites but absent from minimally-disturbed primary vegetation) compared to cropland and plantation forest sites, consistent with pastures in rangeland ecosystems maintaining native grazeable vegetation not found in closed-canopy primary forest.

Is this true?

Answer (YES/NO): YES